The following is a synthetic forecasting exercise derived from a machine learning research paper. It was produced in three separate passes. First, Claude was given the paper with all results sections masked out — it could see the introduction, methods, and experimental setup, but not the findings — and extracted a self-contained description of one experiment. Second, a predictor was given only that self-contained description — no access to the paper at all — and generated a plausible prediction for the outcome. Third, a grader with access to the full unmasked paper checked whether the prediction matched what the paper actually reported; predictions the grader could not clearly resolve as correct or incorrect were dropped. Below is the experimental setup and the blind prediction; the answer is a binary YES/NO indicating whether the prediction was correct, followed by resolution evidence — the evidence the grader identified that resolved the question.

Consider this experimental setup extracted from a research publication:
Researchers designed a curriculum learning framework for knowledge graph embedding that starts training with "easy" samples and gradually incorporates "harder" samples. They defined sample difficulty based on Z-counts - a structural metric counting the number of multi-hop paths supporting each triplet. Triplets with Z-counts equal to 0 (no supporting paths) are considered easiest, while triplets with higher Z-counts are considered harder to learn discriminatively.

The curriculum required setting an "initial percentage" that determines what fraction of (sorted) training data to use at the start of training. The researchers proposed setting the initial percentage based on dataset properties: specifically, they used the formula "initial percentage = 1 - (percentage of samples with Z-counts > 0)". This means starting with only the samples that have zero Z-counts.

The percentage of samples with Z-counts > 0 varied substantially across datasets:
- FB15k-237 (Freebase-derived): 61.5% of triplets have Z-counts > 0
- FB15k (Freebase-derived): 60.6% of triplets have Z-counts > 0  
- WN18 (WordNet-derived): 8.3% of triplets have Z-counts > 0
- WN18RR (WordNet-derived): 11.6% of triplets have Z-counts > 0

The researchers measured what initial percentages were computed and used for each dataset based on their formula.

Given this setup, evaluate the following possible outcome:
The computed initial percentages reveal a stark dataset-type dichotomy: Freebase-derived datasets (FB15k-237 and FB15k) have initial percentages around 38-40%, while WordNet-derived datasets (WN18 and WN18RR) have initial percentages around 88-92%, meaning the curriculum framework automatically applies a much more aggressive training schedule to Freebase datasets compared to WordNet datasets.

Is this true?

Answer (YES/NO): YES